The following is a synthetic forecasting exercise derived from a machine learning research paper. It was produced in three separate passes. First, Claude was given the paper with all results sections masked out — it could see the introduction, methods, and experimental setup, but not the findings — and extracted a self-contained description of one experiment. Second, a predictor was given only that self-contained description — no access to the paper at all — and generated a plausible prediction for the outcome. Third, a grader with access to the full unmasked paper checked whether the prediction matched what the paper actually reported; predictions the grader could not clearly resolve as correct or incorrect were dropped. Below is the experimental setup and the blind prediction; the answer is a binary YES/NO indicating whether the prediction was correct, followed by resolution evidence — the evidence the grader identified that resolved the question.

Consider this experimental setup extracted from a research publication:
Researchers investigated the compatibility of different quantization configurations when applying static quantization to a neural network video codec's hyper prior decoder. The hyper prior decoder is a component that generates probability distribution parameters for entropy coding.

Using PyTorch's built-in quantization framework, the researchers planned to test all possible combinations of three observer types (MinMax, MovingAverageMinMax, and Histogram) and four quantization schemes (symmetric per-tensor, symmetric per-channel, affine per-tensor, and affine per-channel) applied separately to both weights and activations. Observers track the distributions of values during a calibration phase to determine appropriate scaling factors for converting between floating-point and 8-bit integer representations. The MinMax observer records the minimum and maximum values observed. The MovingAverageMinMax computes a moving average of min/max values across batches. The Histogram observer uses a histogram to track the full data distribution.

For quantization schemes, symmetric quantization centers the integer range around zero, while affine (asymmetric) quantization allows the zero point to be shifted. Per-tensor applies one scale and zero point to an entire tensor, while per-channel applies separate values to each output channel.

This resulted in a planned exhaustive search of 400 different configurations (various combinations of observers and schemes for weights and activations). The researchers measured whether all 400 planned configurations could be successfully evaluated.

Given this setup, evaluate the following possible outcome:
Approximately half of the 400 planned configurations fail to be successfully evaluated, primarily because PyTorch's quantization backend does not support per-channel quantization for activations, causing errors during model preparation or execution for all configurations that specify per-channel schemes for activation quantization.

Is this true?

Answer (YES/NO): NO